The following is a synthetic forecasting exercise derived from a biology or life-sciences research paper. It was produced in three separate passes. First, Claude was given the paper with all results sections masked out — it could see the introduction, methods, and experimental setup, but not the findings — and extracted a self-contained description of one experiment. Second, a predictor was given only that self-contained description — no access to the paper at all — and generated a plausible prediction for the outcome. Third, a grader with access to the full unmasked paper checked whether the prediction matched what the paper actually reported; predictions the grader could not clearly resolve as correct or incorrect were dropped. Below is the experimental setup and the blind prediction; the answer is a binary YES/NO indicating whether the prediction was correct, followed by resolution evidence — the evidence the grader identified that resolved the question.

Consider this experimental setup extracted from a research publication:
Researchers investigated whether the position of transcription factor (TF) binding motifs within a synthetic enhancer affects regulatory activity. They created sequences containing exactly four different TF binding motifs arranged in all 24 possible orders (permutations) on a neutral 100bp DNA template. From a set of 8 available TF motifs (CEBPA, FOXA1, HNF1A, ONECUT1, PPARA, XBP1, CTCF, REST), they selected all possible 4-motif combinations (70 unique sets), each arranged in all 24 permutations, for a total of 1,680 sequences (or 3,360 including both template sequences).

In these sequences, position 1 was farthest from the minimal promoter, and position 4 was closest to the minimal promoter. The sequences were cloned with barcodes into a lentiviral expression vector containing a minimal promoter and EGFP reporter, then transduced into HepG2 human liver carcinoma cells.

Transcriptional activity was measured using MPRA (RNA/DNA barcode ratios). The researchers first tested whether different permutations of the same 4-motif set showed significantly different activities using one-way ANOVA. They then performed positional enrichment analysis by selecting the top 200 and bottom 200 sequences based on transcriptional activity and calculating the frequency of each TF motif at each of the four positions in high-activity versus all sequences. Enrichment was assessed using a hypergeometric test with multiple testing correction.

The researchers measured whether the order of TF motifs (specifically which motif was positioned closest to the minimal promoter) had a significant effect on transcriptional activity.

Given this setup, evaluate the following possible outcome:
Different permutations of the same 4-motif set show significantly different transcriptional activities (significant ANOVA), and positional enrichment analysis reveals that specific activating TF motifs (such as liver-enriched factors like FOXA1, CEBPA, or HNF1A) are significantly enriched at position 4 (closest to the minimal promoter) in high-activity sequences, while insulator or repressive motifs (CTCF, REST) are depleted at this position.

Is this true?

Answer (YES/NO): NO